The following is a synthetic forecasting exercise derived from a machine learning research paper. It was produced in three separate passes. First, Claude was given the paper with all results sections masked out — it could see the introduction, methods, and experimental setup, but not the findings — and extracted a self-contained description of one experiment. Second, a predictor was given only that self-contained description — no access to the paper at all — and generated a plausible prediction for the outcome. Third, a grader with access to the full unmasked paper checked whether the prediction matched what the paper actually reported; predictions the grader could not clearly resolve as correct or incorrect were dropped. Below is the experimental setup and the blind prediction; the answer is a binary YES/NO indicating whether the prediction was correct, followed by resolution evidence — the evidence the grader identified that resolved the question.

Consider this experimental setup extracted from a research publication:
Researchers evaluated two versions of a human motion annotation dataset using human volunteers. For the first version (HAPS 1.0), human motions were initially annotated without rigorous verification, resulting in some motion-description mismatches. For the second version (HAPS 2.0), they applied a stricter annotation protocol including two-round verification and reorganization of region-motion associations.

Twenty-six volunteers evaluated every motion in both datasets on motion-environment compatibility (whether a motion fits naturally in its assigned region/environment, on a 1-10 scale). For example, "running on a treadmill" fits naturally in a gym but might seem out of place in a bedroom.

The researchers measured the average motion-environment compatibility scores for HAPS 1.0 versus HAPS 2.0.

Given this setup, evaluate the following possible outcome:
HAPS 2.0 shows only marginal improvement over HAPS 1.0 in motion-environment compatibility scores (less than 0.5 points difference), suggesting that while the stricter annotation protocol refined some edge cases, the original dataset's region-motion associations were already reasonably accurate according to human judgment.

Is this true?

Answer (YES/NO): NO